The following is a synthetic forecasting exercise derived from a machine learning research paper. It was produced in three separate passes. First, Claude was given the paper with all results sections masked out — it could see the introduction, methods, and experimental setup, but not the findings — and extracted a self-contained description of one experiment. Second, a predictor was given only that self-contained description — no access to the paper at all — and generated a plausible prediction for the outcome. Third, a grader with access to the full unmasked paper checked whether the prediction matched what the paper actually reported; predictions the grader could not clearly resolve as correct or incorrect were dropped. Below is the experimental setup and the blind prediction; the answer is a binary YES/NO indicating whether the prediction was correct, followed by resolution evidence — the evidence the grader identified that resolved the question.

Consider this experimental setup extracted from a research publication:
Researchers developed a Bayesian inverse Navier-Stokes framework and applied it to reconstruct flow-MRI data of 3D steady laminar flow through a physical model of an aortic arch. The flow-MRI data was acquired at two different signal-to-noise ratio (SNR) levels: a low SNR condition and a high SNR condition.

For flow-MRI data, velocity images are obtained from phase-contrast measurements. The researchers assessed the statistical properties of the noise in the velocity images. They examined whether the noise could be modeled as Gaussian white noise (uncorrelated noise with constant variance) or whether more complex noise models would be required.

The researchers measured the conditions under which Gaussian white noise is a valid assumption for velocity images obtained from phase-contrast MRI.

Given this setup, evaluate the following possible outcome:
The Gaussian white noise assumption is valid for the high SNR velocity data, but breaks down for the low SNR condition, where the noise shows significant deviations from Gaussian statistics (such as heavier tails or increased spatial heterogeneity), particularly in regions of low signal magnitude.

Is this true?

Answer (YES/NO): NO